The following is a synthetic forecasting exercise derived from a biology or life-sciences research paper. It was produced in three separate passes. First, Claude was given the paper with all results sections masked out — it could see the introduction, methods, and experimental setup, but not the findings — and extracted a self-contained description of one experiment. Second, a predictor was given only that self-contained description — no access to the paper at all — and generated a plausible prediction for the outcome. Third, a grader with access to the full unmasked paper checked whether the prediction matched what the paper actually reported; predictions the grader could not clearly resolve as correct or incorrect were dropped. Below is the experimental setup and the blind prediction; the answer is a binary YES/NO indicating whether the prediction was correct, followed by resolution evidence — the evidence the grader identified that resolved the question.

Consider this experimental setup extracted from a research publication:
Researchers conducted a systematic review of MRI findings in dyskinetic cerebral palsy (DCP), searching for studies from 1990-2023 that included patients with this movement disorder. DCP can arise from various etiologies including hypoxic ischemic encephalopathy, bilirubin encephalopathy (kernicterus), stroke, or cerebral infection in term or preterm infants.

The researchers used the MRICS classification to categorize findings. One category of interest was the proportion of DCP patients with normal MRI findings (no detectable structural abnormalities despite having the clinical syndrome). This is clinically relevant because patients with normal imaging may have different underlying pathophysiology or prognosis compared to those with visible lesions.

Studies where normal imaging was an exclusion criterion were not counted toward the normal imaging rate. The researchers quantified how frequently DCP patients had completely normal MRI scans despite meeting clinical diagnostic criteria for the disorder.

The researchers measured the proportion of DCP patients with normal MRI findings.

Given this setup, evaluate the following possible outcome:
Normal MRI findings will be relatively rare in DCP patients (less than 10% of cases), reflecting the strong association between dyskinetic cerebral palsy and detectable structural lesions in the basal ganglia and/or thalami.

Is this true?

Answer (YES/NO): NO